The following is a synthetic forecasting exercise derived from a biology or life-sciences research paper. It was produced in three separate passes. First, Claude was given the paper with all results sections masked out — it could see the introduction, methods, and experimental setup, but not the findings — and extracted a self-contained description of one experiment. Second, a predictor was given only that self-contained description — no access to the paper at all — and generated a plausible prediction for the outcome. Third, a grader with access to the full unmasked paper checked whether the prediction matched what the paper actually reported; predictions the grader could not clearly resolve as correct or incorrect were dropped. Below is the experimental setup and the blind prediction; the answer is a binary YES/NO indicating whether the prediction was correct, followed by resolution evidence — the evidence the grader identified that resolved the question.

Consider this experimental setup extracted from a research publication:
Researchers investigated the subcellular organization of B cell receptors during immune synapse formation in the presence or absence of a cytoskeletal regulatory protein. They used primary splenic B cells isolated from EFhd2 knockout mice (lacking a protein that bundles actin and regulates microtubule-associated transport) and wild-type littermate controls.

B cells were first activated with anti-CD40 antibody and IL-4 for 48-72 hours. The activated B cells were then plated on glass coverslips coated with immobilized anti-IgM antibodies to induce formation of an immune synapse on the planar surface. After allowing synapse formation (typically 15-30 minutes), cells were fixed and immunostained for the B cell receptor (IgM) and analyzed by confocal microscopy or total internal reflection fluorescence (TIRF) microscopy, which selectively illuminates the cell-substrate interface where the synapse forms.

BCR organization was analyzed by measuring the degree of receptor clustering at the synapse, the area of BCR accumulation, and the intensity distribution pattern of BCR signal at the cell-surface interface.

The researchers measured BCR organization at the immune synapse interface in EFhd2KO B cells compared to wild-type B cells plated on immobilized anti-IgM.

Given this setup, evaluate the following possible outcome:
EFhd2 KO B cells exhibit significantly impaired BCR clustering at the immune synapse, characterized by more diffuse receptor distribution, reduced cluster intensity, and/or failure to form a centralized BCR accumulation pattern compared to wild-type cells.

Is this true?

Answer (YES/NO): YES